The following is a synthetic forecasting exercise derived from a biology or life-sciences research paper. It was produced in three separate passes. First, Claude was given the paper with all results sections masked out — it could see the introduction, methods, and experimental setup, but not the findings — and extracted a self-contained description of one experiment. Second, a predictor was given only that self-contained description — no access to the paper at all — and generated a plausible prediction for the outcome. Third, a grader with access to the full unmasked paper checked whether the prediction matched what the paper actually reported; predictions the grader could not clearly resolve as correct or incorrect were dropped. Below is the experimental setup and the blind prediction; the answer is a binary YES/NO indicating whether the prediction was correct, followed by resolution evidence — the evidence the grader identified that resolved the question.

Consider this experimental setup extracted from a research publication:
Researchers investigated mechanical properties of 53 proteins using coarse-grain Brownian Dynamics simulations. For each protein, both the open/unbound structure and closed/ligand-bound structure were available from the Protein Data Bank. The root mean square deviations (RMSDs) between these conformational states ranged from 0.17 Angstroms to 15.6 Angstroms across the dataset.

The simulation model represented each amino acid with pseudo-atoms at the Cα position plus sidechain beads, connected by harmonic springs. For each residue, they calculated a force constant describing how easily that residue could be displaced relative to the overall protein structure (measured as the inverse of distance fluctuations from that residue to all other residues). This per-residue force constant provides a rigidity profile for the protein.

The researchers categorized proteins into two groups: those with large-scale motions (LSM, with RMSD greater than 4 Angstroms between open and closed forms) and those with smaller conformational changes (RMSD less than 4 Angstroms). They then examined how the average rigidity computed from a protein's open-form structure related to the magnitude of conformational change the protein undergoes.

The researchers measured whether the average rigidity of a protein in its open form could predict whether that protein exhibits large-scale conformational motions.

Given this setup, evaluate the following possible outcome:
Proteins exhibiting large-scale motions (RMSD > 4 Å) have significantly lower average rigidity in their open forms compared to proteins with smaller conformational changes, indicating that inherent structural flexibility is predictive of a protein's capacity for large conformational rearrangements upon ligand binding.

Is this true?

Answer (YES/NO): YES